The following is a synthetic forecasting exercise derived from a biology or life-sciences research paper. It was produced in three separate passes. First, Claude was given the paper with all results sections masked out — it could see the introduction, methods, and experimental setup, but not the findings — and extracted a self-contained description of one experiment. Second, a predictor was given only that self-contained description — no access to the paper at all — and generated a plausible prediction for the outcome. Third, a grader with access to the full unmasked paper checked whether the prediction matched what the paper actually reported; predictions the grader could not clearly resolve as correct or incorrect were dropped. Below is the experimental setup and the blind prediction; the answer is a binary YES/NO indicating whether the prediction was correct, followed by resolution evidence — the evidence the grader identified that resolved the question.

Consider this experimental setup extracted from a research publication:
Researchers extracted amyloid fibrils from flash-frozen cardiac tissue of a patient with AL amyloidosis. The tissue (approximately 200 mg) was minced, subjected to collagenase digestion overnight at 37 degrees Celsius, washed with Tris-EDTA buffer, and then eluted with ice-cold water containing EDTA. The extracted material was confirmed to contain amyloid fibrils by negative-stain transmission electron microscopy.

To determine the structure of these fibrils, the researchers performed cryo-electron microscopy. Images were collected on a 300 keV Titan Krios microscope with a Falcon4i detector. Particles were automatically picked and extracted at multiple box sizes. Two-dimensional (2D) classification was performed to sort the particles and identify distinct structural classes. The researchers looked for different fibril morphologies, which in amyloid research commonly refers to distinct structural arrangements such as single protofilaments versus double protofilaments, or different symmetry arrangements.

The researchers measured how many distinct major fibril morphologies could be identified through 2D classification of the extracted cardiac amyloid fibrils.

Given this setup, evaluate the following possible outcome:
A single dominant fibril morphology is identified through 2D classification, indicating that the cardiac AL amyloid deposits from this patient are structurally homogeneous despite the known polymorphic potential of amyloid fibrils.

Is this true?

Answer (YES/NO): NO